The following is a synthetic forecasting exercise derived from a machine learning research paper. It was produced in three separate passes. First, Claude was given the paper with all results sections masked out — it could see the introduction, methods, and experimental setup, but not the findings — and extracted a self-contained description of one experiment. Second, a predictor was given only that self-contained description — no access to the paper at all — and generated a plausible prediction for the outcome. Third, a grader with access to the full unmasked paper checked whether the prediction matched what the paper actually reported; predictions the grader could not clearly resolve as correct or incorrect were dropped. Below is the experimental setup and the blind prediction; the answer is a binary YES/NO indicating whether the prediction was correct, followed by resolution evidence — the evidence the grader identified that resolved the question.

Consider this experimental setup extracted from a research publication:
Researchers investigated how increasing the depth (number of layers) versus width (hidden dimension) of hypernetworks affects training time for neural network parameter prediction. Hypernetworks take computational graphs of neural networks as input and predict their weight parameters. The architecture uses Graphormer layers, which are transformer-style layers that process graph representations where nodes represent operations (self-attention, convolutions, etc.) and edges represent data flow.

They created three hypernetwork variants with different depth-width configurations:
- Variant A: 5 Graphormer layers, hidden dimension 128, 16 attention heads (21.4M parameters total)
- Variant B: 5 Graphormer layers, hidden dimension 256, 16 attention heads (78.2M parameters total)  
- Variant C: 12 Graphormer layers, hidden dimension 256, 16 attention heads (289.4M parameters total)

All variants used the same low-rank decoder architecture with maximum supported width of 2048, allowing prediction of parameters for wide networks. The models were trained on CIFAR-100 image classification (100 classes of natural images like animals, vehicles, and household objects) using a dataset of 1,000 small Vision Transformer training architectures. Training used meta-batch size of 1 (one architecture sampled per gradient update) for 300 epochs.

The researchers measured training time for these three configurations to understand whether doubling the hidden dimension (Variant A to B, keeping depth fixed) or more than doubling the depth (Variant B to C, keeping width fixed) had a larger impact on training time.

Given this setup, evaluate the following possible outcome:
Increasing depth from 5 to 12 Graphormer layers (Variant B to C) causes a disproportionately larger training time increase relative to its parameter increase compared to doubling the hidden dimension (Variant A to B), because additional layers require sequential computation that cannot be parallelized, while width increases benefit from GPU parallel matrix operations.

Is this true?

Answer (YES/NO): YES